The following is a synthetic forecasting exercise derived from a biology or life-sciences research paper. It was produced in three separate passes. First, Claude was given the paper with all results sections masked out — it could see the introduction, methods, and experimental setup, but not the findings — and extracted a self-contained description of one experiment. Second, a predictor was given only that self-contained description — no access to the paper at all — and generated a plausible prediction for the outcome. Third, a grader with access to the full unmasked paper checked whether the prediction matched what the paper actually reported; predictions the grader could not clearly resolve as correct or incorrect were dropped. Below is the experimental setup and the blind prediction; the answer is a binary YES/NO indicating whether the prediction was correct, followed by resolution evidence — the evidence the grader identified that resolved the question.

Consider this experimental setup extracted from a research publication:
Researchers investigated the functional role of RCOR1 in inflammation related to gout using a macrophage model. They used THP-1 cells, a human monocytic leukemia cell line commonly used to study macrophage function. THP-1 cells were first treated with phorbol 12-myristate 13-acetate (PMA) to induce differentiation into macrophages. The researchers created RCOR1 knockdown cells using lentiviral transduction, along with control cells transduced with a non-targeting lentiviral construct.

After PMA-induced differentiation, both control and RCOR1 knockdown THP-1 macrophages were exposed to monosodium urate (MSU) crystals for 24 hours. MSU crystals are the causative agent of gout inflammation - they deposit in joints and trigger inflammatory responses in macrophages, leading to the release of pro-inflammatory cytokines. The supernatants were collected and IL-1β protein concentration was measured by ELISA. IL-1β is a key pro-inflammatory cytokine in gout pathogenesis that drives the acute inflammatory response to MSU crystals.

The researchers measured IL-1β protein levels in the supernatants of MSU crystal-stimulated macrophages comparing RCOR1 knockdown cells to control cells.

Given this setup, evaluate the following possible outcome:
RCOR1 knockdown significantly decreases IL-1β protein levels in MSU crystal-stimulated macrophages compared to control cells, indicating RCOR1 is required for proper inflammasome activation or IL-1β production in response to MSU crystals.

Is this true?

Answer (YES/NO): YES